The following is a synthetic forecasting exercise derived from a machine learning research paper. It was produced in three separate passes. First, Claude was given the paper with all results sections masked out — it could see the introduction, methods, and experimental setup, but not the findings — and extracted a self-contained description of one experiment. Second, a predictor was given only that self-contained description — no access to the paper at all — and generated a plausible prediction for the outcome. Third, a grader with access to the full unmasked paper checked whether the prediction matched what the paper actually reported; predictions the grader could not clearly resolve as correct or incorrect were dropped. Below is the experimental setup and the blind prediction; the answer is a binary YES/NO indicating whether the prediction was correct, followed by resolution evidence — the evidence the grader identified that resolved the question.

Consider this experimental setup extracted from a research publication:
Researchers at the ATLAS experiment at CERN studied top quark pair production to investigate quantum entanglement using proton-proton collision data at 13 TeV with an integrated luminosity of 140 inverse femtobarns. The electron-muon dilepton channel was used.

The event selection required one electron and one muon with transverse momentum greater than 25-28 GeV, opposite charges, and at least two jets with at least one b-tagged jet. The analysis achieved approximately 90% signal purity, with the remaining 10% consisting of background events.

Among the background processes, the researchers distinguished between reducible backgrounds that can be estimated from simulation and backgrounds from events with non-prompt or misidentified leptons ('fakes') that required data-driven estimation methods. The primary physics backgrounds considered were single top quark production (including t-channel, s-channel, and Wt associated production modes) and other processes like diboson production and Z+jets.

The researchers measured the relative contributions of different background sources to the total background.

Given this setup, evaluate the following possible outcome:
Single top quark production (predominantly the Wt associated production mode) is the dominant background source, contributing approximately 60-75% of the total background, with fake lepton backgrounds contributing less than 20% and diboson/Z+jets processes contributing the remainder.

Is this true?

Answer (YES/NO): NO